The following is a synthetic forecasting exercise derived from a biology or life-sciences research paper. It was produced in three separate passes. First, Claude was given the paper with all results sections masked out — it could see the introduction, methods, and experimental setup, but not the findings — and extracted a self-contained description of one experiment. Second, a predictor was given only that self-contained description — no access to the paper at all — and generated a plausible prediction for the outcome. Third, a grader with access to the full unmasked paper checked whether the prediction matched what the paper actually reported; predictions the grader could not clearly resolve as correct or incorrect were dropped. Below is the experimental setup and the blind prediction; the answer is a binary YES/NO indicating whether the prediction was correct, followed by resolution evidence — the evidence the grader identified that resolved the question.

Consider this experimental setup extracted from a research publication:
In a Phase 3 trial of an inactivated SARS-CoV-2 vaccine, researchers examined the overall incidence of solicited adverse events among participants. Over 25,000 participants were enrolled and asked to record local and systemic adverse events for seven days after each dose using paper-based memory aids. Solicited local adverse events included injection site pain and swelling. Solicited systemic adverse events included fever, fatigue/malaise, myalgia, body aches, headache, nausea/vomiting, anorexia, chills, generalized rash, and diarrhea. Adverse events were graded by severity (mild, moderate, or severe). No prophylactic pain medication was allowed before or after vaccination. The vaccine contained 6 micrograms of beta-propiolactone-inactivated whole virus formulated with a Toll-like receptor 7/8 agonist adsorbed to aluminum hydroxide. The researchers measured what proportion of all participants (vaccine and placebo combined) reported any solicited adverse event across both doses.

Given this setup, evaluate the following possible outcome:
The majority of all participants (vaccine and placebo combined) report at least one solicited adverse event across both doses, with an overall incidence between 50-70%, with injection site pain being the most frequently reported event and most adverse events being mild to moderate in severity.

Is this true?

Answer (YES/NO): NO